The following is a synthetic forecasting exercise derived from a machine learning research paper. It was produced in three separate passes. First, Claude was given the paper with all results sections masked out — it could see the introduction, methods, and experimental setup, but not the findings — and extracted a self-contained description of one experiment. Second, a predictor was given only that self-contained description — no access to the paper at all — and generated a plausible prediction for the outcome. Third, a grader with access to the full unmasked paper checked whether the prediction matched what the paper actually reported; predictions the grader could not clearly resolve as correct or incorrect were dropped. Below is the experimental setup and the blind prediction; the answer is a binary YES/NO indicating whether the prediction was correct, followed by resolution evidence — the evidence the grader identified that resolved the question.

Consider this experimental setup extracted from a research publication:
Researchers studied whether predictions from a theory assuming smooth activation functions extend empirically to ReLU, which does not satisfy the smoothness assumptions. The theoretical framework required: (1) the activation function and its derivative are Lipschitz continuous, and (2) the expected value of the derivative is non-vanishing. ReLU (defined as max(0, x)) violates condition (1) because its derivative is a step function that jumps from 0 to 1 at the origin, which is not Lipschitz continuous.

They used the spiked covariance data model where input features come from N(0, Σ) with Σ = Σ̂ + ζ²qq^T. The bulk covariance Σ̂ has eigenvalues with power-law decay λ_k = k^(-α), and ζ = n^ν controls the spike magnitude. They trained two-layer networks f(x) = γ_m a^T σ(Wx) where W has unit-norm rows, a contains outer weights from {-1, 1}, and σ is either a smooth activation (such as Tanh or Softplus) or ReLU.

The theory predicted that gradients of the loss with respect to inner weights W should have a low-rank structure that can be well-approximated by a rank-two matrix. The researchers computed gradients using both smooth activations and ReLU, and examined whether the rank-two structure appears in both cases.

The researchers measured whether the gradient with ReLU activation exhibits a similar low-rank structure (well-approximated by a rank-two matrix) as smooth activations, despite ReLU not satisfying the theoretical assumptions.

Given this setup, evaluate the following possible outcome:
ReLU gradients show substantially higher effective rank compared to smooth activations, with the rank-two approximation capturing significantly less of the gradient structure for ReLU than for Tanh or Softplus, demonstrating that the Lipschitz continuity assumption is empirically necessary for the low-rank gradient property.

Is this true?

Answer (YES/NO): NO